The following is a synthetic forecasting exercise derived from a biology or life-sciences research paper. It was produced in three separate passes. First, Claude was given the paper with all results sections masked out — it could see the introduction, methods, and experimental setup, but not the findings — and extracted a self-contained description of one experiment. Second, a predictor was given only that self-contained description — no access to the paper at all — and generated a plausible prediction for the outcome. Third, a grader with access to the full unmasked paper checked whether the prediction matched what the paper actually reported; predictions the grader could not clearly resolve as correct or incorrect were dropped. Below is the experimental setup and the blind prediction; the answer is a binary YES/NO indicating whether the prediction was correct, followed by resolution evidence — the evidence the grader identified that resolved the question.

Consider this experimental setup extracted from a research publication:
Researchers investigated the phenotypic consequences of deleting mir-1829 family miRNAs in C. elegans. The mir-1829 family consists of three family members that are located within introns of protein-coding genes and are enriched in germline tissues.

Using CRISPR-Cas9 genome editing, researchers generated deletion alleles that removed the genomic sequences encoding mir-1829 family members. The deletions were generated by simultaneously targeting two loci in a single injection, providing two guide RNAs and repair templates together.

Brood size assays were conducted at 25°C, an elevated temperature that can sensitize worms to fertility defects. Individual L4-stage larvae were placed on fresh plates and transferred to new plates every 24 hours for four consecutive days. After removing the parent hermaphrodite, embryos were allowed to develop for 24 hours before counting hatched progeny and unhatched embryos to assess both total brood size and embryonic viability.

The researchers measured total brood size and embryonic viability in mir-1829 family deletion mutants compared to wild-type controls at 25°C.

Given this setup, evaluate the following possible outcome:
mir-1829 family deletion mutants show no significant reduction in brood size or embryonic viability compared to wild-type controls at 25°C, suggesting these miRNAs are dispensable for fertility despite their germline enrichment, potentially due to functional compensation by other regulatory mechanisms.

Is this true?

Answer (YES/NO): YES